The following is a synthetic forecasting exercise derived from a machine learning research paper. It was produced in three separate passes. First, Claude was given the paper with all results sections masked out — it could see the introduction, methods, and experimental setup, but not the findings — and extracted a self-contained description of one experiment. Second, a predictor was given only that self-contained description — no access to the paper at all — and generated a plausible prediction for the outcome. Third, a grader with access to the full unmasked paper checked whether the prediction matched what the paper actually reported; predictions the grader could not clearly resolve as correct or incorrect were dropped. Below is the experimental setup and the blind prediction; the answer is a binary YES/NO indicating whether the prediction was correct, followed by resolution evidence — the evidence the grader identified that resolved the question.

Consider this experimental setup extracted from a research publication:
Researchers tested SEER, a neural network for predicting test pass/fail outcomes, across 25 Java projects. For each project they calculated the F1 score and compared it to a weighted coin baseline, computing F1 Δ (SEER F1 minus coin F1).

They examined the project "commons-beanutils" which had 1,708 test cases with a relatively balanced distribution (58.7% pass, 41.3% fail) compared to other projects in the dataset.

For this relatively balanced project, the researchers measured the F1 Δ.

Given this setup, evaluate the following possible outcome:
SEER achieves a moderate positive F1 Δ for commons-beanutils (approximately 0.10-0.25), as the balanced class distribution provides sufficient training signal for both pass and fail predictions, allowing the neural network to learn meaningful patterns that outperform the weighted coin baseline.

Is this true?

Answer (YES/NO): NO